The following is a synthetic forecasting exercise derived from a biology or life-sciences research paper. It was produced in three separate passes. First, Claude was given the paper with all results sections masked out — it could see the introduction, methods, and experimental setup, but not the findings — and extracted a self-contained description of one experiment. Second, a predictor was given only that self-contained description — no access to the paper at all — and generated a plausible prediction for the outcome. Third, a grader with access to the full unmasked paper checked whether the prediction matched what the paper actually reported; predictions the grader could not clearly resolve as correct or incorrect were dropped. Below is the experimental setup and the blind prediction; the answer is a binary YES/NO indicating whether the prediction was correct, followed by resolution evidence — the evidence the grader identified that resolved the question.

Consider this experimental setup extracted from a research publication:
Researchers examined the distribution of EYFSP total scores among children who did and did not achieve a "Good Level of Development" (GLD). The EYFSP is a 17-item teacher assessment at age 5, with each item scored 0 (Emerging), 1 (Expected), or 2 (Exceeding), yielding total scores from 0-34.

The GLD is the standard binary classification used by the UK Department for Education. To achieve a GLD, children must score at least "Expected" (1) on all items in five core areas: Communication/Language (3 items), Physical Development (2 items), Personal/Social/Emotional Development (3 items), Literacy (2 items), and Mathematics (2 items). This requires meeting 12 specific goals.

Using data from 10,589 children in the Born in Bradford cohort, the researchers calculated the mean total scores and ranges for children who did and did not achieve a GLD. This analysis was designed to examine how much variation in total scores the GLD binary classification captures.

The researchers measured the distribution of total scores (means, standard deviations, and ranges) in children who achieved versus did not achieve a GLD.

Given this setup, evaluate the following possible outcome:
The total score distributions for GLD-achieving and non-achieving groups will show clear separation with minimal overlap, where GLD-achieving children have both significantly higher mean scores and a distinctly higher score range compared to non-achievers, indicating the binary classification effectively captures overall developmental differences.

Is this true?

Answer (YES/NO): NO